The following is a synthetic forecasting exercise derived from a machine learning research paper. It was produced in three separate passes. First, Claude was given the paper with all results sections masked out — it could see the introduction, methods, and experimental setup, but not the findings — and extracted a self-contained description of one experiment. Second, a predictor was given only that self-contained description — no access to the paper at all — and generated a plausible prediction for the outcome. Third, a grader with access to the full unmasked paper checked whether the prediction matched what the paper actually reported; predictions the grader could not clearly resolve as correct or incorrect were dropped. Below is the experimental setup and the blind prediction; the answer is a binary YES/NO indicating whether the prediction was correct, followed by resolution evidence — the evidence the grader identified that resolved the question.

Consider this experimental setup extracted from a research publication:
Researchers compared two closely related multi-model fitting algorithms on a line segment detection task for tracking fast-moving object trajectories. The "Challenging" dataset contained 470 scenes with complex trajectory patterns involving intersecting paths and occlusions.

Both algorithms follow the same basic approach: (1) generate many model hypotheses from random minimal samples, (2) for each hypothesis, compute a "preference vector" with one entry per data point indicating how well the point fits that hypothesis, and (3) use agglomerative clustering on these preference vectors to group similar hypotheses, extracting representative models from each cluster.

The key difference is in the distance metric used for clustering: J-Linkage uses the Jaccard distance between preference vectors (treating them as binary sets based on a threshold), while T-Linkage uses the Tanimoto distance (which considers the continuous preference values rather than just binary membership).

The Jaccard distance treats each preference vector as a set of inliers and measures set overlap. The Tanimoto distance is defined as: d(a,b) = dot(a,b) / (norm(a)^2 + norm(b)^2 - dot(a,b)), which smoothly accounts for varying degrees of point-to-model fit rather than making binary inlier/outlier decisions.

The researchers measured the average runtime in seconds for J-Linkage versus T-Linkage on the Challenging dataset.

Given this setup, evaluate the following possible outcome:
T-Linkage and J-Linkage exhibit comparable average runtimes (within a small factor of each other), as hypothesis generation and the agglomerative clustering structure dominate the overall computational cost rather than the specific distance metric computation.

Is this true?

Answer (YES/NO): NO